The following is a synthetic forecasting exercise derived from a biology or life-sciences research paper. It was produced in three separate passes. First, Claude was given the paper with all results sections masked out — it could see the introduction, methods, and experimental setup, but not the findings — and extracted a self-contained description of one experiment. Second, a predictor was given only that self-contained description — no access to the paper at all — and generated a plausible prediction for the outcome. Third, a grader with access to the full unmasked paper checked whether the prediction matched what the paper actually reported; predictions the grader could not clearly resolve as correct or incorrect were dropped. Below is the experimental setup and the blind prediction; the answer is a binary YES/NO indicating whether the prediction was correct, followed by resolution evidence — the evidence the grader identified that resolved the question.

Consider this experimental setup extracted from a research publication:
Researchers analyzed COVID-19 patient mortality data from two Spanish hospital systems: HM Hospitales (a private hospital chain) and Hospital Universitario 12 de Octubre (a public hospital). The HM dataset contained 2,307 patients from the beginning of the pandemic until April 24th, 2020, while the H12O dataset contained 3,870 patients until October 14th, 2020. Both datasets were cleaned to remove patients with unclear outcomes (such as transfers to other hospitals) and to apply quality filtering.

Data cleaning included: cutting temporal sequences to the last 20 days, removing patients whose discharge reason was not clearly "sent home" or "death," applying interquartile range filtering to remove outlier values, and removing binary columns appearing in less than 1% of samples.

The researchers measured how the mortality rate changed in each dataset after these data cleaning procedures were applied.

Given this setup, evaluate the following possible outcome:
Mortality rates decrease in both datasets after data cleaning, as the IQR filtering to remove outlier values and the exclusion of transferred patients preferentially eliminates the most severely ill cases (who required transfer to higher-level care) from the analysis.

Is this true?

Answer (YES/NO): NO